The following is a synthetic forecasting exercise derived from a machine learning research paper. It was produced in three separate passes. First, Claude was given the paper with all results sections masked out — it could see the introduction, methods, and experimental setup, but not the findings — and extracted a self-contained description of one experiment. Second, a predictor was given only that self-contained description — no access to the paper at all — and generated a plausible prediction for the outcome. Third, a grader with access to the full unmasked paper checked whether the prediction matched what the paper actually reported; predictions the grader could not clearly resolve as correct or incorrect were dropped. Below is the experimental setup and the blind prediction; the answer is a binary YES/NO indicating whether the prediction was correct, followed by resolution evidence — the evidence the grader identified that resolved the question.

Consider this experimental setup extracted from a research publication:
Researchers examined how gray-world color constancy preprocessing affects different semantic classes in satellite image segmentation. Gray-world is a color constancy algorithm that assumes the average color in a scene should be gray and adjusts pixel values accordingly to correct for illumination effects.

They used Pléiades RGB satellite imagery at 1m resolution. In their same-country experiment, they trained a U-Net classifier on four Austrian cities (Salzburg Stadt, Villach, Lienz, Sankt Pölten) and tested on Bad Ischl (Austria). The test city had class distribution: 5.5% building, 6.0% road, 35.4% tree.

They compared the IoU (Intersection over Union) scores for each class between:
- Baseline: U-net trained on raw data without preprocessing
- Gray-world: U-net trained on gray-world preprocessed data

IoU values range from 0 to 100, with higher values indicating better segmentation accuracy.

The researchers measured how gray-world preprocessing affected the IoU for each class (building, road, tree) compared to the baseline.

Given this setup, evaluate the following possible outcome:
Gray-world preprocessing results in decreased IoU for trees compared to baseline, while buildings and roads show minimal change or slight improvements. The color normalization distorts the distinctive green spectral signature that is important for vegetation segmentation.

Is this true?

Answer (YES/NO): NO